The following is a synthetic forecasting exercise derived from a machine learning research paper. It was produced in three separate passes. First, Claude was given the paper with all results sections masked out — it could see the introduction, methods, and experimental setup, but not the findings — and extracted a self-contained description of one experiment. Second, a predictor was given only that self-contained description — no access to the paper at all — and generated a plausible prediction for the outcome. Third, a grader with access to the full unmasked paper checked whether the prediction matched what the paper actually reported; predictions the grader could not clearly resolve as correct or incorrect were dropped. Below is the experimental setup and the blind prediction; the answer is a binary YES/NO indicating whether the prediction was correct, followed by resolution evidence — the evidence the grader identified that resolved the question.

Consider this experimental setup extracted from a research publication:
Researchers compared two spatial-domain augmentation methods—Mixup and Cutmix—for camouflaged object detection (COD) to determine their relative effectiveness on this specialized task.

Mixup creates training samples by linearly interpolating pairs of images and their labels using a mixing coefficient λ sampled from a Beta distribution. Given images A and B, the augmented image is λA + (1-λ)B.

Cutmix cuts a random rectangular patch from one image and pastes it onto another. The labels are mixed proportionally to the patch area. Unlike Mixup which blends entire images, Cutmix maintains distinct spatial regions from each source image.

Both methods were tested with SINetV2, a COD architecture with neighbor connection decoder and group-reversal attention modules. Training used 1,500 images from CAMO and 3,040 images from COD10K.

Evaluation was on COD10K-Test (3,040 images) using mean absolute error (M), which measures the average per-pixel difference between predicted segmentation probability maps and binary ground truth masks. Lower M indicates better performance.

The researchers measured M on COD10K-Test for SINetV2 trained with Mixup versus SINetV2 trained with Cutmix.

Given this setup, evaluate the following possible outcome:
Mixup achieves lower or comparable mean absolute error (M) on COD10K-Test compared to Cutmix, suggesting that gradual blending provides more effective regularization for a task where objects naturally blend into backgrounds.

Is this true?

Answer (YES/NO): YES